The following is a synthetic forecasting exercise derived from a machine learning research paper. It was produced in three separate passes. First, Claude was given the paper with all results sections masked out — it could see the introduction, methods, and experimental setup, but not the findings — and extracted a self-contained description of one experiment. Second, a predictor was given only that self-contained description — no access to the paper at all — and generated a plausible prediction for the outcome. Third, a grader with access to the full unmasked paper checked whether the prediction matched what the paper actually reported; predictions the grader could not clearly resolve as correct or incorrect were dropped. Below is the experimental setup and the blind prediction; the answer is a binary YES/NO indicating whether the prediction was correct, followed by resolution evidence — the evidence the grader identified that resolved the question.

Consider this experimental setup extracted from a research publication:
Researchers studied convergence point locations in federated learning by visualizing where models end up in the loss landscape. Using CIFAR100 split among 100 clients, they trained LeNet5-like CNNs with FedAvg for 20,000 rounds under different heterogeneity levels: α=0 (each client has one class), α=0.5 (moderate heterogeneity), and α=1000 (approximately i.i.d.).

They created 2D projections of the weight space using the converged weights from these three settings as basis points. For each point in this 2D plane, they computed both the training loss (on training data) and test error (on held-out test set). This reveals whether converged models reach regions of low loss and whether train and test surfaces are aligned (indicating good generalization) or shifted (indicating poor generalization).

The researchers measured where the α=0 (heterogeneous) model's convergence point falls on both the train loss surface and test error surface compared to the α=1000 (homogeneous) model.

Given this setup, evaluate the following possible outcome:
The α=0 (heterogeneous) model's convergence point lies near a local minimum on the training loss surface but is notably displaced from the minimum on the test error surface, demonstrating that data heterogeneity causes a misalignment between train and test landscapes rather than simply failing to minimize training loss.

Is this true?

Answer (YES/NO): NO